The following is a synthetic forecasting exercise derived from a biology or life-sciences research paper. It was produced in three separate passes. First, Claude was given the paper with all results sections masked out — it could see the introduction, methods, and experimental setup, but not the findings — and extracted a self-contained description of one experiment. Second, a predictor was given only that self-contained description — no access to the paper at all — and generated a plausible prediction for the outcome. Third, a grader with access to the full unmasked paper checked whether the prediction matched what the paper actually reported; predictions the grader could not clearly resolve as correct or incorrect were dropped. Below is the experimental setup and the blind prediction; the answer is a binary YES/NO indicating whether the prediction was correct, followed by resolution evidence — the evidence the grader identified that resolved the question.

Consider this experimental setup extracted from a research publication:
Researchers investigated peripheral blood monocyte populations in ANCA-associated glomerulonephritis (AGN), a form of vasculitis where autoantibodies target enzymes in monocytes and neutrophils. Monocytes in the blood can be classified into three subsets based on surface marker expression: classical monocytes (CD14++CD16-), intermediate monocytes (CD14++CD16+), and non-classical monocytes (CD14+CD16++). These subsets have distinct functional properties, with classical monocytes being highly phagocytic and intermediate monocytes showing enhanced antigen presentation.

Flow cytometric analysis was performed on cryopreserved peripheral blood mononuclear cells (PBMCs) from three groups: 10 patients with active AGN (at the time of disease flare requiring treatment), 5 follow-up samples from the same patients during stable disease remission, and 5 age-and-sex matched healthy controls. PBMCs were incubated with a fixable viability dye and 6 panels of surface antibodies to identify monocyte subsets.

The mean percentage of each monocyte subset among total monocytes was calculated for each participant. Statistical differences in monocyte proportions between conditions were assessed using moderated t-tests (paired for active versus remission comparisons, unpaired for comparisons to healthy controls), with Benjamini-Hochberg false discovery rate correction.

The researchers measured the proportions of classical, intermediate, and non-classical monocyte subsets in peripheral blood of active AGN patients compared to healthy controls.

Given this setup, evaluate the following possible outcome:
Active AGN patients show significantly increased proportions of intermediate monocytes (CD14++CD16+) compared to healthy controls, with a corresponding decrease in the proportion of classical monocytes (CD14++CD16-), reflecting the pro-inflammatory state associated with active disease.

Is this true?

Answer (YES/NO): NO